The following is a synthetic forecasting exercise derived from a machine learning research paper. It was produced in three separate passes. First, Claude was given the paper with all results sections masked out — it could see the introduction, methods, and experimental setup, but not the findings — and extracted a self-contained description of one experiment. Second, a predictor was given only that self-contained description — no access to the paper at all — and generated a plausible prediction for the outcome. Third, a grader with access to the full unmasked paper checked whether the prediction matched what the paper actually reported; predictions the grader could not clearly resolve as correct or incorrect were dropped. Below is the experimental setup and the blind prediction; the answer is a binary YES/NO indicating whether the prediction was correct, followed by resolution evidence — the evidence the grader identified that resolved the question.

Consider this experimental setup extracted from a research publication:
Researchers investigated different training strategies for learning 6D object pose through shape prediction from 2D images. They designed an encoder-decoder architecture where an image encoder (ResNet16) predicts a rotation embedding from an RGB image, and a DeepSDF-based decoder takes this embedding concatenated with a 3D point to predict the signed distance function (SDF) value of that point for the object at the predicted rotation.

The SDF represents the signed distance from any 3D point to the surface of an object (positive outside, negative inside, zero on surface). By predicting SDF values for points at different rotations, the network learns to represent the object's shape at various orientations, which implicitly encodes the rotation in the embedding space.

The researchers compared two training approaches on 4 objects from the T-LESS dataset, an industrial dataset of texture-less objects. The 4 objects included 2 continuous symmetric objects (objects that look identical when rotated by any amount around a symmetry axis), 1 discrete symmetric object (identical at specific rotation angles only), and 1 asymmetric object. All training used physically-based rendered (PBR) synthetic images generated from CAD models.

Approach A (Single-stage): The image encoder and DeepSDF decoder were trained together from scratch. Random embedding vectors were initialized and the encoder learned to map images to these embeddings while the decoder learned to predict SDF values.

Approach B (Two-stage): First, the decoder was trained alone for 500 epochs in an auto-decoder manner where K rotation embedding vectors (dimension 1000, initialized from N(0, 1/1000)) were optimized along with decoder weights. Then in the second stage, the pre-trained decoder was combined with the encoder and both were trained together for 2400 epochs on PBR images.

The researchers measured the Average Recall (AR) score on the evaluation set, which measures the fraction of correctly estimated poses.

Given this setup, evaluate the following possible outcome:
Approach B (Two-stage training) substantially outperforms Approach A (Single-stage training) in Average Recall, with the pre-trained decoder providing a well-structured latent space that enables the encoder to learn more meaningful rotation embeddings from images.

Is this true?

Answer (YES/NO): YES